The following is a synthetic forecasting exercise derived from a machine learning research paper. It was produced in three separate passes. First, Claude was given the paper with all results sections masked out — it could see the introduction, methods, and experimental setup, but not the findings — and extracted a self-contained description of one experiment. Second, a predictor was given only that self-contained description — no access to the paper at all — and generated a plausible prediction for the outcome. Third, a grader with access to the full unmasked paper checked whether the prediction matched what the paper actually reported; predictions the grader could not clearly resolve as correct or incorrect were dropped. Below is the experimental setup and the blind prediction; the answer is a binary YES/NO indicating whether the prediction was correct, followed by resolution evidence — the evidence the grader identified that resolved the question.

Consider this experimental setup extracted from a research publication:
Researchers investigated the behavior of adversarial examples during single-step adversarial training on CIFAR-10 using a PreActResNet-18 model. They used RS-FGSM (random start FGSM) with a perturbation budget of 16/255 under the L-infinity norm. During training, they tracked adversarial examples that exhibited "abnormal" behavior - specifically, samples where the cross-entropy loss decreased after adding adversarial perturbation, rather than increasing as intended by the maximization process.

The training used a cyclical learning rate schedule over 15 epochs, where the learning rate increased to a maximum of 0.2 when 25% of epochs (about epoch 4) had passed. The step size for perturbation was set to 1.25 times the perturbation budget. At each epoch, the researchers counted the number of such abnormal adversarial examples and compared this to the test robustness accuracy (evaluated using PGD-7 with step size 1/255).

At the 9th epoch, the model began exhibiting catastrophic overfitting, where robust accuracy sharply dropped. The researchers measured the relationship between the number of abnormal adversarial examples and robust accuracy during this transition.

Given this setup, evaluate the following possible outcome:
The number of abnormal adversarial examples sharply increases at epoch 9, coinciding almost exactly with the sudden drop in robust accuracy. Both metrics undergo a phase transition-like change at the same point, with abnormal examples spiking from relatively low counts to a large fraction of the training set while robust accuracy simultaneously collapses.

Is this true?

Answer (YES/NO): YES